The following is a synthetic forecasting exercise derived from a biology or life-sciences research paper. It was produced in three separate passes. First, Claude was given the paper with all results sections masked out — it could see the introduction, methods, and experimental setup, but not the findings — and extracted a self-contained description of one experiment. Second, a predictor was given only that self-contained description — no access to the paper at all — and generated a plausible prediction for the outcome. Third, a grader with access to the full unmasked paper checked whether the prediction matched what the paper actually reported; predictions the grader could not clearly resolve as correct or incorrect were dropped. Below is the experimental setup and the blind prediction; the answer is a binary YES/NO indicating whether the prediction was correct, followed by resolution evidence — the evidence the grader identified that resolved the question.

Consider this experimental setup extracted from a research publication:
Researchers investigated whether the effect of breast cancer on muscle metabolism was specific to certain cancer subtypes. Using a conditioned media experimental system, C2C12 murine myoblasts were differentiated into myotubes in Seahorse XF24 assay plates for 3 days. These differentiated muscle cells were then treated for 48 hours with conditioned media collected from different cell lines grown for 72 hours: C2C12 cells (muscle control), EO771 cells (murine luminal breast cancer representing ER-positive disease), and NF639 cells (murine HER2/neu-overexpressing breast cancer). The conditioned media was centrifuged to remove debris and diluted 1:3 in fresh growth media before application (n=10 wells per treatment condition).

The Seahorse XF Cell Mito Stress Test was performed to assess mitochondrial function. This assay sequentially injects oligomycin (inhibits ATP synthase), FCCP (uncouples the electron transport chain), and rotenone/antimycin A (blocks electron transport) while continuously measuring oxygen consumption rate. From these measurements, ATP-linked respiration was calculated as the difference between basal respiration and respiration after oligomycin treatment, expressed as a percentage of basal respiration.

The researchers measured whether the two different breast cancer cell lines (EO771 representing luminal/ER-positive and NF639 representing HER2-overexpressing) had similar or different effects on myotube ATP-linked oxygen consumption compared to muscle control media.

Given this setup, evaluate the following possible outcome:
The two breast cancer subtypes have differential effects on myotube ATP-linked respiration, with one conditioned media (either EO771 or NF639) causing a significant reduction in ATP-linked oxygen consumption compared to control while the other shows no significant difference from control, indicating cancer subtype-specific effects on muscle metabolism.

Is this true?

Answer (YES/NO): NO